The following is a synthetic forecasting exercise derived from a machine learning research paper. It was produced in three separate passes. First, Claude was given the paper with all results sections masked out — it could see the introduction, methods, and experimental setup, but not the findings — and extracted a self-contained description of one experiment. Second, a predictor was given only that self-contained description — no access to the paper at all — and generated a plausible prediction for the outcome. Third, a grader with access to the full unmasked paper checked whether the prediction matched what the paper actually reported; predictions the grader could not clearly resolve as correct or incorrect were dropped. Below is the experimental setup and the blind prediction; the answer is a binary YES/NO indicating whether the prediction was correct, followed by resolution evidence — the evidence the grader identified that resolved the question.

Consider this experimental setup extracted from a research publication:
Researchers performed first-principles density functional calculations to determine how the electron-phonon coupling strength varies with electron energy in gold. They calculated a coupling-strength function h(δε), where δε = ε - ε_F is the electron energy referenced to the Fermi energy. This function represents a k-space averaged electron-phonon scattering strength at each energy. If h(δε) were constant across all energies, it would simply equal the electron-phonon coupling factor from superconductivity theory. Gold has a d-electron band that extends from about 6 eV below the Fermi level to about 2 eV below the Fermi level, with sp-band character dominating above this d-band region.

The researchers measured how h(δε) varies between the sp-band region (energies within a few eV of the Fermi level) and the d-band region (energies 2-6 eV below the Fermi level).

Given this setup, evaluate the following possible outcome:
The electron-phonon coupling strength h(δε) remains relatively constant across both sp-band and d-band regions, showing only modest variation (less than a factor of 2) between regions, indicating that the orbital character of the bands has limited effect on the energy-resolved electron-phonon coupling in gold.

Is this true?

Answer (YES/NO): NO